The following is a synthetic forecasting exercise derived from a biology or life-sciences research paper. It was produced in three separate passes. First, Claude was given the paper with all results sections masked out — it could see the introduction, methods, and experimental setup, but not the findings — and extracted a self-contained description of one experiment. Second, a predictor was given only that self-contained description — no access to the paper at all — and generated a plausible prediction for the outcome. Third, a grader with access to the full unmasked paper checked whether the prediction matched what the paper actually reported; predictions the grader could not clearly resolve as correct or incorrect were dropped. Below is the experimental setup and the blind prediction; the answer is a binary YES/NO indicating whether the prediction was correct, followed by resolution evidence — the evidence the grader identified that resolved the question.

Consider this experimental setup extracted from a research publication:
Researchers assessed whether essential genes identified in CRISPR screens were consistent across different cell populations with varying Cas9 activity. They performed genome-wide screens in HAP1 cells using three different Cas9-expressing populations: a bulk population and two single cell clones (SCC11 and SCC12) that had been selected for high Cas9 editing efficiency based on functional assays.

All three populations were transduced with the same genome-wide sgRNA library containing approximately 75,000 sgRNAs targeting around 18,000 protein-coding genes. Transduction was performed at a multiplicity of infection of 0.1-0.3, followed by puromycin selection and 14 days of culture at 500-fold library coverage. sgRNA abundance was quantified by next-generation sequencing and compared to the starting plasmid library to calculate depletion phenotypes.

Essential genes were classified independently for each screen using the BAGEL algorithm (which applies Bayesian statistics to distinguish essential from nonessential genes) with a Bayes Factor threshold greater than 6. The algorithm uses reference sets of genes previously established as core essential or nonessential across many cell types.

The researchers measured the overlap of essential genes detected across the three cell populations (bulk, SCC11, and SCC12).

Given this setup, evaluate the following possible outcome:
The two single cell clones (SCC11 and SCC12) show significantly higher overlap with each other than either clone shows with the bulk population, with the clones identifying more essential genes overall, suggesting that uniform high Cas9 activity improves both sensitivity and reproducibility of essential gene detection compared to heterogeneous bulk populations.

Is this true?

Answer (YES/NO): NO